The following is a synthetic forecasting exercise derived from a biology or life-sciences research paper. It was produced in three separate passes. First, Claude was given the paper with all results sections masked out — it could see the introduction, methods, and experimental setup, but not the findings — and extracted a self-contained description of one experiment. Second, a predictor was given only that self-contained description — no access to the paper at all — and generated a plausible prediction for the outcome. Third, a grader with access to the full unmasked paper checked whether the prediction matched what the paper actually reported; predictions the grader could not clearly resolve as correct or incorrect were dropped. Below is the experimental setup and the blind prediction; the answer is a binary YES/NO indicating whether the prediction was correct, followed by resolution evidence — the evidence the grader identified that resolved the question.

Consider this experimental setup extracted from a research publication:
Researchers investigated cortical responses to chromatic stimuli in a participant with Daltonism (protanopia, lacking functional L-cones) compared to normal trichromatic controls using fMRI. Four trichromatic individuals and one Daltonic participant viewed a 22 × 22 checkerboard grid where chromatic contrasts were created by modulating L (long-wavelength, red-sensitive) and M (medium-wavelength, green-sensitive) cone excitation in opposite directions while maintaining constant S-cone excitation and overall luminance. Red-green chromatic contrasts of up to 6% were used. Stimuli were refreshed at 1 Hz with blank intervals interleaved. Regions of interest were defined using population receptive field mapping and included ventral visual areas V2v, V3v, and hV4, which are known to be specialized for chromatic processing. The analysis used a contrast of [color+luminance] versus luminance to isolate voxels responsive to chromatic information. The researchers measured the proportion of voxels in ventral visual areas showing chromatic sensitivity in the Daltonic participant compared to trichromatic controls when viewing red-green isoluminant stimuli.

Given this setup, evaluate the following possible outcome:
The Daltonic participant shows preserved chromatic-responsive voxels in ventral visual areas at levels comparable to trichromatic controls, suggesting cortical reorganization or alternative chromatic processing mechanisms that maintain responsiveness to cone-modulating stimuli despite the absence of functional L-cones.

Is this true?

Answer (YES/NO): NO